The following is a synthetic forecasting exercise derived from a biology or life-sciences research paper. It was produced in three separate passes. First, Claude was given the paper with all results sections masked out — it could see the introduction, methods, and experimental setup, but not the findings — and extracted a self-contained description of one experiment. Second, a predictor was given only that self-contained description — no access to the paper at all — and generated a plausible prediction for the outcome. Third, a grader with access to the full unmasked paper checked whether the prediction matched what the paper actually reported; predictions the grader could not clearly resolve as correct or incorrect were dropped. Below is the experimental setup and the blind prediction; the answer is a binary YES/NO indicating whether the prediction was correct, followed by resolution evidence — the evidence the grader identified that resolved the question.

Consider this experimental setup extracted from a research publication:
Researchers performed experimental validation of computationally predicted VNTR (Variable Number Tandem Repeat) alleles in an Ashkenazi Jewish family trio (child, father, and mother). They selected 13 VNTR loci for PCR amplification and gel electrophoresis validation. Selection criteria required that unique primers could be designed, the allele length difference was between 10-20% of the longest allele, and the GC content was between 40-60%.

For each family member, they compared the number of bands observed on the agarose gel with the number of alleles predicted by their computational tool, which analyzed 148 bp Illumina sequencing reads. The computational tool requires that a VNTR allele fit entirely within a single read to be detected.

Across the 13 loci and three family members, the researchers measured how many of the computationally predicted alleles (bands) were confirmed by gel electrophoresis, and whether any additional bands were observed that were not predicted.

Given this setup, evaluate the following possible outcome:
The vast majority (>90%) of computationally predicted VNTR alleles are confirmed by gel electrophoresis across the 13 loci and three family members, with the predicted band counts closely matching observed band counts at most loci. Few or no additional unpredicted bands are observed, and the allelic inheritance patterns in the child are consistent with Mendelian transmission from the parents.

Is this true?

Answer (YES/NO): YES